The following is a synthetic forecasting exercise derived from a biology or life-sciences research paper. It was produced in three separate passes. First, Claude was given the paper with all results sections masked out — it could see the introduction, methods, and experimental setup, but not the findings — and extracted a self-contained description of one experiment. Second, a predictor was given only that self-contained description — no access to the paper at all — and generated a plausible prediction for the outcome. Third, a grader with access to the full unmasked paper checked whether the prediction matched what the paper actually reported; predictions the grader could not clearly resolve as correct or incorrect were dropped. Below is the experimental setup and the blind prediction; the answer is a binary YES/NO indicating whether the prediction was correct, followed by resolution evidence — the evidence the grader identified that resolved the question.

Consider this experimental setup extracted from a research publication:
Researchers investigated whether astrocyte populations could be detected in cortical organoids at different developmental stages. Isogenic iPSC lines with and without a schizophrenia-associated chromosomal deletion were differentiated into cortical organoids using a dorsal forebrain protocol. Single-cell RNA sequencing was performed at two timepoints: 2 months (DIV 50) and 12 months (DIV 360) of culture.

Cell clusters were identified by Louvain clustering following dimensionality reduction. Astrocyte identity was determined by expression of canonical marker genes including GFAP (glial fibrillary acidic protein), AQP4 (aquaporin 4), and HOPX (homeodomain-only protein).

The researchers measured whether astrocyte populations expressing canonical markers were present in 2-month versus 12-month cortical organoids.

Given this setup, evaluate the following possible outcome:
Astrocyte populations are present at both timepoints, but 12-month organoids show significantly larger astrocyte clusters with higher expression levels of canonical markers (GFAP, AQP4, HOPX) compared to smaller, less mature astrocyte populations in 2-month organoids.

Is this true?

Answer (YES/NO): NO